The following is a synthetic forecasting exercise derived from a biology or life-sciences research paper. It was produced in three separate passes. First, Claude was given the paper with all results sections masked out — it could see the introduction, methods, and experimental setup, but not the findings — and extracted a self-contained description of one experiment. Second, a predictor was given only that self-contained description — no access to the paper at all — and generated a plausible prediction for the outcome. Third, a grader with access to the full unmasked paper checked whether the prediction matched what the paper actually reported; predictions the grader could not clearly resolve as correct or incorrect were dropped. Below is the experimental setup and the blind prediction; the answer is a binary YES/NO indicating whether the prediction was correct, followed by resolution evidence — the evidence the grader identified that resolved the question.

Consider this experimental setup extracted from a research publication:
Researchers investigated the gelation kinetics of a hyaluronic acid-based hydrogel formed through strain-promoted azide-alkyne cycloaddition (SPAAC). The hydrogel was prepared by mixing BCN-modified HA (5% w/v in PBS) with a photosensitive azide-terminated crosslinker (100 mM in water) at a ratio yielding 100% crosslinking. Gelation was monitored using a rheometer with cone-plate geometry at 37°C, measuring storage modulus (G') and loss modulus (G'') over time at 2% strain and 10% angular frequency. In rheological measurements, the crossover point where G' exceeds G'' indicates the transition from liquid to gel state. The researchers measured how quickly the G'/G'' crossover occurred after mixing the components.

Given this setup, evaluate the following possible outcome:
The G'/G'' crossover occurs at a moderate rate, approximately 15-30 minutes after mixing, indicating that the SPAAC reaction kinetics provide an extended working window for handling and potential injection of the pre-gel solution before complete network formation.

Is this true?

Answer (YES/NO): NO